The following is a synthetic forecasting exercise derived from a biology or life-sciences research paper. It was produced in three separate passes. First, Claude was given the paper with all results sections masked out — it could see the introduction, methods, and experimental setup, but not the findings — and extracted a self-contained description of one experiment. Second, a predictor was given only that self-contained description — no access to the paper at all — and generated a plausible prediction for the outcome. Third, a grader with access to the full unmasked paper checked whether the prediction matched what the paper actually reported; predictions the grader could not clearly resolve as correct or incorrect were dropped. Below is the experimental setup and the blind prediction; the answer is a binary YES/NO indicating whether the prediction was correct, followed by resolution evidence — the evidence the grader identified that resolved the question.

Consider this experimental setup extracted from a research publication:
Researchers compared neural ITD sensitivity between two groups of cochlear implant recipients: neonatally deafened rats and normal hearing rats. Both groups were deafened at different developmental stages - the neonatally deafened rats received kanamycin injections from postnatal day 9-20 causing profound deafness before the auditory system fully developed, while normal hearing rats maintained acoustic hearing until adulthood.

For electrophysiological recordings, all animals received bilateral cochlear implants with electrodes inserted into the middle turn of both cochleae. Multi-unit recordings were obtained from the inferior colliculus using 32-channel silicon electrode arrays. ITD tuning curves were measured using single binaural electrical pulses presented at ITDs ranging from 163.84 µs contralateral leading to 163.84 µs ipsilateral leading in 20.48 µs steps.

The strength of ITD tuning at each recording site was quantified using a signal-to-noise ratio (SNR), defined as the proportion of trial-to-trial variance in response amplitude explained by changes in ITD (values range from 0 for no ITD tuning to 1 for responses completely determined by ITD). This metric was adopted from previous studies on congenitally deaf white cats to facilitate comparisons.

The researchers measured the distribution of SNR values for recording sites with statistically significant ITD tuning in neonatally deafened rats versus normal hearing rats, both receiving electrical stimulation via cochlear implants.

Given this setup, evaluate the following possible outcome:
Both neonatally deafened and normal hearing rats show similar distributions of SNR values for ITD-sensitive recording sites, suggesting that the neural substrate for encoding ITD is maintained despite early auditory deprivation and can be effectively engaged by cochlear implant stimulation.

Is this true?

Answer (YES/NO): YES